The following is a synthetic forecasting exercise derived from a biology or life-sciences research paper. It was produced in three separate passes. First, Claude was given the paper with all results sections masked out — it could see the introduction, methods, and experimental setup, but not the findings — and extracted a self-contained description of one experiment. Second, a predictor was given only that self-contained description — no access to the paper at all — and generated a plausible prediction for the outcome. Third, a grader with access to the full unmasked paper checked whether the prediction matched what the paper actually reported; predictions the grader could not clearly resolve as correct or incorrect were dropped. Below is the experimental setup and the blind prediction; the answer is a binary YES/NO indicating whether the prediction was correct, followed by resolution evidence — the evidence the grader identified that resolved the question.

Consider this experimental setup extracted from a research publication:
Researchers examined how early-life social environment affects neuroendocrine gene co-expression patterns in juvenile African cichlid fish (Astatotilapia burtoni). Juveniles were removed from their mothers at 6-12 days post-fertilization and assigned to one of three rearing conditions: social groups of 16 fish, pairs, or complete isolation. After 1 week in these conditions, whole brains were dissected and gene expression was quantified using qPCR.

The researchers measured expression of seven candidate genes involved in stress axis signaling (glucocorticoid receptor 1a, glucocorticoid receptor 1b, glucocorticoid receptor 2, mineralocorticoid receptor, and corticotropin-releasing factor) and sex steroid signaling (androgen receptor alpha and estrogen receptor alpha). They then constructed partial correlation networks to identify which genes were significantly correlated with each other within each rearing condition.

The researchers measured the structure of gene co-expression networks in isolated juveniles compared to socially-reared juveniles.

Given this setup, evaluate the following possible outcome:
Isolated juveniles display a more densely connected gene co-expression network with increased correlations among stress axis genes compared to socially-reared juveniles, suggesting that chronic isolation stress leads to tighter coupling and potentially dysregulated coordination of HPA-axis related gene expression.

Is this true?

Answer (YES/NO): NO